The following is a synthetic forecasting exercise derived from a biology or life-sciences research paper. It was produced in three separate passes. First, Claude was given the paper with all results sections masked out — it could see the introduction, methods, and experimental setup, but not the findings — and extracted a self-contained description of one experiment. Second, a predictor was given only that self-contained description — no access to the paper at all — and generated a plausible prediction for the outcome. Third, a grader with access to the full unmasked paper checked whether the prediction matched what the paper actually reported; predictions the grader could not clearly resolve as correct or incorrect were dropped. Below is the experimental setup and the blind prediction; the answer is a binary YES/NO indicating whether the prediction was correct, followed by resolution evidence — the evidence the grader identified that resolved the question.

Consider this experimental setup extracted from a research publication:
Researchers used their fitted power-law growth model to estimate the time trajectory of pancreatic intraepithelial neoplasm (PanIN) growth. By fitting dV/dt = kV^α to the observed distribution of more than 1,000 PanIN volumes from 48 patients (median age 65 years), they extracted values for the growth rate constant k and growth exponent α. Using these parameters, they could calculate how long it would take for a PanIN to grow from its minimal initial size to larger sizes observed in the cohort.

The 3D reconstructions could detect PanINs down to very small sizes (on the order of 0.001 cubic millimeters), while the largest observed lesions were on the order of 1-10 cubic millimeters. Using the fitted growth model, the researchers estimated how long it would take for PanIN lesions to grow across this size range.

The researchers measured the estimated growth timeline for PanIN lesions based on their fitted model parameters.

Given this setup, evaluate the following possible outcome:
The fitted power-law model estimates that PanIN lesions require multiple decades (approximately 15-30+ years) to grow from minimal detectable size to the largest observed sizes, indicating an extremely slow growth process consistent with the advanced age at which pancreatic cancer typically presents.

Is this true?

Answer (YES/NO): YES